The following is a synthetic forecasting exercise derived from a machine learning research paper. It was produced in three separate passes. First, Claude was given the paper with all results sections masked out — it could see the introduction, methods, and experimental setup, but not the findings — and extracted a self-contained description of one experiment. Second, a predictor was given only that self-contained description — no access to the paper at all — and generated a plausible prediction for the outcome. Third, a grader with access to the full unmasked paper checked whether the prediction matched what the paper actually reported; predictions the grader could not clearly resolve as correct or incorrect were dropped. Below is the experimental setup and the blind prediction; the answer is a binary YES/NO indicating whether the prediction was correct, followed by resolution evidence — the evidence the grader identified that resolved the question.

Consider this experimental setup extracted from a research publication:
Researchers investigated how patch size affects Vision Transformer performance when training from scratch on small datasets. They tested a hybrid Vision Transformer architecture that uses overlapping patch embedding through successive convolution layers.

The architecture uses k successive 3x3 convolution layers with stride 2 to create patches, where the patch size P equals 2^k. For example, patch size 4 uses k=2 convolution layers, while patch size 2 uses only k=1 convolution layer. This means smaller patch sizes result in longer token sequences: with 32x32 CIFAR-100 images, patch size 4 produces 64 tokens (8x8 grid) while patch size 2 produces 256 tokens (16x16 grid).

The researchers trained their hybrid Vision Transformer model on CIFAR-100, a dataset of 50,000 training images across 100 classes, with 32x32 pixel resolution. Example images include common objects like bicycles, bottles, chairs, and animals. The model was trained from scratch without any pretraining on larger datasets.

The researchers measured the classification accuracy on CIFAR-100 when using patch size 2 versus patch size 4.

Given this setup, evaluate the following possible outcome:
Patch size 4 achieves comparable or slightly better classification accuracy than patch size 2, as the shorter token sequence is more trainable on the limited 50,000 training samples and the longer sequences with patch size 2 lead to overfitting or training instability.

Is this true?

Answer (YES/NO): NO